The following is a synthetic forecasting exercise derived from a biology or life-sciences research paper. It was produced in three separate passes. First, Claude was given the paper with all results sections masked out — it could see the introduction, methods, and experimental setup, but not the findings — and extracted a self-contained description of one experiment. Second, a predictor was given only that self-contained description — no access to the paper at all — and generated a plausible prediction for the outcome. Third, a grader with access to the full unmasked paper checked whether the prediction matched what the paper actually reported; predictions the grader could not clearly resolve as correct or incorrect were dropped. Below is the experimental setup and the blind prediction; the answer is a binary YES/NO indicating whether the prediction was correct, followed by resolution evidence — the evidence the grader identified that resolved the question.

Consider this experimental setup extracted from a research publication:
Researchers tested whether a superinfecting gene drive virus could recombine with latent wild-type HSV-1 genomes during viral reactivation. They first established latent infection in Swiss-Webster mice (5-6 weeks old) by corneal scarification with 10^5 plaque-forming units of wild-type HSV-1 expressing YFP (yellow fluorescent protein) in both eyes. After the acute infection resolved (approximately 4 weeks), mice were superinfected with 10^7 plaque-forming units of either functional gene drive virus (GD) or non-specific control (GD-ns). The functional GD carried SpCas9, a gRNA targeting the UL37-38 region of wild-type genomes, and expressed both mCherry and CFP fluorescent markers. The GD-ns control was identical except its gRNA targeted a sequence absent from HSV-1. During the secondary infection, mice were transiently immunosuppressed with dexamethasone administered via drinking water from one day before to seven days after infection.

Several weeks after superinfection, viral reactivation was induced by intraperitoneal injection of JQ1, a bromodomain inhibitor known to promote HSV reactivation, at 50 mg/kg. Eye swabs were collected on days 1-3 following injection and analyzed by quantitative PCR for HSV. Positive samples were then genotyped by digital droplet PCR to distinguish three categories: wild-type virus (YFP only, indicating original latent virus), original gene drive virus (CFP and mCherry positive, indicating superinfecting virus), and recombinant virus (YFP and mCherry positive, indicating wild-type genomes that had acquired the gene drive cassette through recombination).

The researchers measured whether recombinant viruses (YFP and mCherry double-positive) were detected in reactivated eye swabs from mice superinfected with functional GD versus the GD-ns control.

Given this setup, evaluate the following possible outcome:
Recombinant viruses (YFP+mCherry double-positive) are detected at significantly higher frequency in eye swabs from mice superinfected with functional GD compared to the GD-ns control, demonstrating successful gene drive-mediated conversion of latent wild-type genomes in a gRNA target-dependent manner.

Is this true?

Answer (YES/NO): NO